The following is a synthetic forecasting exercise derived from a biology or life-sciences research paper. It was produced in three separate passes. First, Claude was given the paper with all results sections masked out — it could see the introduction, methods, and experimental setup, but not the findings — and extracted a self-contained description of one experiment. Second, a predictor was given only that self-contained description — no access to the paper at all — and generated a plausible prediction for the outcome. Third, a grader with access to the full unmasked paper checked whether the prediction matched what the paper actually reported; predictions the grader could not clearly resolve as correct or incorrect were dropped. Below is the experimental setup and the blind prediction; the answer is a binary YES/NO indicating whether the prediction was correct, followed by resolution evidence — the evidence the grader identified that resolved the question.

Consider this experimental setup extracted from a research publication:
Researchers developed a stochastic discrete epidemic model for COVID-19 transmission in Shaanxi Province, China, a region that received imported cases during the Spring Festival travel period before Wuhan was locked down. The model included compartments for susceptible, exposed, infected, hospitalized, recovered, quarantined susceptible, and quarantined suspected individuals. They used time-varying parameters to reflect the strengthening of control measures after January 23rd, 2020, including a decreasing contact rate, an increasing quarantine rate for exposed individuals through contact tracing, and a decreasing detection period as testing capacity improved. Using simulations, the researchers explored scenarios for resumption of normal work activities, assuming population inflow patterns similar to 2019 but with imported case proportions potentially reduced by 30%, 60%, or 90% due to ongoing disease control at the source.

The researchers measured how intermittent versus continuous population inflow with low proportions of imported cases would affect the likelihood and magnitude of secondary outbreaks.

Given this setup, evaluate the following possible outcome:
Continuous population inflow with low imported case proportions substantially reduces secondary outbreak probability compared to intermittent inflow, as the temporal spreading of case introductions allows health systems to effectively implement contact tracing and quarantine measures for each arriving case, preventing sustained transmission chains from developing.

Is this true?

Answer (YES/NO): NO